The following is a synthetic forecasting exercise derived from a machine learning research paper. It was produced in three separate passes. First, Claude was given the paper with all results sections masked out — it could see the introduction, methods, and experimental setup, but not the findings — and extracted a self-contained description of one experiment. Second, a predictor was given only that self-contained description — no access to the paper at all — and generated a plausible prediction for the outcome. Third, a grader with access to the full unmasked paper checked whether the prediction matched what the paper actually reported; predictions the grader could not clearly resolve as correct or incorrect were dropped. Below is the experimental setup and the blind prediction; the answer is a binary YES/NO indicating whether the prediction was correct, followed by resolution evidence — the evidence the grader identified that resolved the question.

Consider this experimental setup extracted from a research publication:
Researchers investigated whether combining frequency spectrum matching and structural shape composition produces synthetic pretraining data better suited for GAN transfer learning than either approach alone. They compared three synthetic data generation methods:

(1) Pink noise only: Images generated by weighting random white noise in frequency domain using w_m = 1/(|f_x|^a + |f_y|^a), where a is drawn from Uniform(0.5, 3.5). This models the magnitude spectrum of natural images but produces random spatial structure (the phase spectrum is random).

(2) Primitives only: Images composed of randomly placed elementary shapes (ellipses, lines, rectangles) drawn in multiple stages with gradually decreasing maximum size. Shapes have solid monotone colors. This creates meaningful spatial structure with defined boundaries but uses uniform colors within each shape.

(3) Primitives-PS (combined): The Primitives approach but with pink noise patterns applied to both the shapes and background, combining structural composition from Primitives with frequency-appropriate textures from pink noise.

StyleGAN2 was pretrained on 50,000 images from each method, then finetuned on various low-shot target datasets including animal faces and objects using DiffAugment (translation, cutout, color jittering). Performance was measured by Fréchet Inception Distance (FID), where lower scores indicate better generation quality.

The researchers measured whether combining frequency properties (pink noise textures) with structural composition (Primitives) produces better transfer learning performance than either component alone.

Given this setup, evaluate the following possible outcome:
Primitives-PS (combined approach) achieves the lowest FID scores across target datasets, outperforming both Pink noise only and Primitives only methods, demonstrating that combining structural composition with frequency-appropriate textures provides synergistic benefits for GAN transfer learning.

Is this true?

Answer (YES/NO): NO